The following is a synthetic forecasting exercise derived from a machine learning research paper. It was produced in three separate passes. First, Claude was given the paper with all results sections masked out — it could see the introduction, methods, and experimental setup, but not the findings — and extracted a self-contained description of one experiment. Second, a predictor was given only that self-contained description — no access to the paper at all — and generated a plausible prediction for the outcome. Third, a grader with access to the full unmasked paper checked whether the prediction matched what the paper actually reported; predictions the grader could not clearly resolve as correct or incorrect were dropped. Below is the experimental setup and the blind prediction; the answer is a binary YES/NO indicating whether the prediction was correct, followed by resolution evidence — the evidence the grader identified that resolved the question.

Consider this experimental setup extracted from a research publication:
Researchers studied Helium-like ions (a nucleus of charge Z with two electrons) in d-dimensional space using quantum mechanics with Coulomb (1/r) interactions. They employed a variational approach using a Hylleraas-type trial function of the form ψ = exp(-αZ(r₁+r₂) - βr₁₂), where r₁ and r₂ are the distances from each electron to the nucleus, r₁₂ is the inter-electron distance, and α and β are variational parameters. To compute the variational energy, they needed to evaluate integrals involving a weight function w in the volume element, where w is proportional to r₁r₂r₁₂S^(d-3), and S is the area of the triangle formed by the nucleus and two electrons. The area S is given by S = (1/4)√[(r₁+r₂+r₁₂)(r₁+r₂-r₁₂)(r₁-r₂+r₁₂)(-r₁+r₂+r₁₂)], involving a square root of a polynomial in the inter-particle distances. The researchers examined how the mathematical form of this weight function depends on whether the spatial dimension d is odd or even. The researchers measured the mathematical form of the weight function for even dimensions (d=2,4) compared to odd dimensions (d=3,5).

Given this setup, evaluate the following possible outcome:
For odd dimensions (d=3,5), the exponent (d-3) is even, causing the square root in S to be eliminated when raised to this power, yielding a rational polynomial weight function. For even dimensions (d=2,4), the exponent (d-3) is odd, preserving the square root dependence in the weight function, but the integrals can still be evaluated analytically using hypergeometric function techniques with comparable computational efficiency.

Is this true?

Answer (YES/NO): NO